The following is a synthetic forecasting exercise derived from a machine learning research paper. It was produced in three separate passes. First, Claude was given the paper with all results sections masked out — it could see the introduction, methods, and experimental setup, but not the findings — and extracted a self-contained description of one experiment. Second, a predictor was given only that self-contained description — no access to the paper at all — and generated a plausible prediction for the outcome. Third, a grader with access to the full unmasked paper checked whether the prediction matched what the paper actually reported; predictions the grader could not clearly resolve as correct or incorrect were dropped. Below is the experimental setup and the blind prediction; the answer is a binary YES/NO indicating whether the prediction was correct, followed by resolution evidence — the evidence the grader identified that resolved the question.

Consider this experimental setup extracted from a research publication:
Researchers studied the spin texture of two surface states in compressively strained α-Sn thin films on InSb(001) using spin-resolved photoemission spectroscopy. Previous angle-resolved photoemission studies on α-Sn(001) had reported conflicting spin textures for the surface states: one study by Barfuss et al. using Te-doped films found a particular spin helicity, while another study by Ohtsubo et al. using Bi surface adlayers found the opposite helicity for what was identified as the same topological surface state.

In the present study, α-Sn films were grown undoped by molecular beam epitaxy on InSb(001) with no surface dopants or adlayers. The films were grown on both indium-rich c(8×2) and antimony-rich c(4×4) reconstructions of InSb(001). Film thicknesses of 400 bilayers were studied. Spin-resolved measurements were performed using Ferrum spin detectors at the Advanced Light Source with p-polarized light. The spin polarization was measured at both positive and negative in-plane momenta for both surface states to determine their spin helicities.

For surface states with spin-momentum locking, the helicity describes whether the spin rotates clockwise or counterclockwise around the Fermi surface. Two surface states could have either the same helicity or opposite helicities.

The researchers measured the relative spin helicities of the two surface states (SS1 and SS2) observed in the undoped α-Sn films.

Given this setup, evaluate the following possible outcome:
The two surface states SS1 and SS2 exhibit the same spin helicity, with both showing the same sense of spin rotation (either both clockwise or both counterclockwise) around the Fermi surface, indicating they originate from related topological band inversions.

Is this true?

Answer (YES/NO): NO